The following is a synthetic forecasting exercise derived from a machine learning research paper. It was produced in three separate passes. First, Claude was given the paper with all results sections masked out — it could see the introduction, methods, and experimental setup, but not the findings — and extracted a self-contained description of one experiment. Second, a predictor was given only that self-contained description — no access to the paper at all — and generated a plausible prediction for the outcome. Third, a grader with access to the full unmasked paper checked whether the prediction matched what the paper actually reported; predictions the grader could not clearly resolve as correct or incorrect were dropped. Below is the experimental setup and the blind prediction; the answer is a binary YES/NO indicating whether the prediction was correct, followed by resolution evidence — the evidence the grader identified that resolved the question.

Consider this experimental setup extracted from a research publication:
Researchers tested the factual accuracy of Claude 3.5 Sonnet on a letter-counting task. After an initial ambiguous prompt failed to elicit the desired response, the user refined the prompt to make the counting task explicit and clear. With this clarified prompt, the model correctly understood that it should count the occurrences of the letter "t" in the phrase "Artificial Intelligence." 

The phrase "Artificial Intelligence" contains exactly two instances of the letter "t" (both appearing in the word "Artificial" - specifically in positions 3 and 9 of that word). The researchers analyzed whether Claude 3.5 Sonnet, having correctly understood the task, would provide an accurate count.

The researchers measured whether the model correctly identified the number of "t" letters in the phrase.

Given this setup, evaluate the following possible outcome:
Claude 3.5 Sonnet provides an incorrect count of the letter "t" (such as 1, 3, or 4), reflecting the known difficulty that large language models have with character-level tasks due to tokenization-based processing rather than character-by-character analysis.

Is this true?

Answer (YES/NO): YES